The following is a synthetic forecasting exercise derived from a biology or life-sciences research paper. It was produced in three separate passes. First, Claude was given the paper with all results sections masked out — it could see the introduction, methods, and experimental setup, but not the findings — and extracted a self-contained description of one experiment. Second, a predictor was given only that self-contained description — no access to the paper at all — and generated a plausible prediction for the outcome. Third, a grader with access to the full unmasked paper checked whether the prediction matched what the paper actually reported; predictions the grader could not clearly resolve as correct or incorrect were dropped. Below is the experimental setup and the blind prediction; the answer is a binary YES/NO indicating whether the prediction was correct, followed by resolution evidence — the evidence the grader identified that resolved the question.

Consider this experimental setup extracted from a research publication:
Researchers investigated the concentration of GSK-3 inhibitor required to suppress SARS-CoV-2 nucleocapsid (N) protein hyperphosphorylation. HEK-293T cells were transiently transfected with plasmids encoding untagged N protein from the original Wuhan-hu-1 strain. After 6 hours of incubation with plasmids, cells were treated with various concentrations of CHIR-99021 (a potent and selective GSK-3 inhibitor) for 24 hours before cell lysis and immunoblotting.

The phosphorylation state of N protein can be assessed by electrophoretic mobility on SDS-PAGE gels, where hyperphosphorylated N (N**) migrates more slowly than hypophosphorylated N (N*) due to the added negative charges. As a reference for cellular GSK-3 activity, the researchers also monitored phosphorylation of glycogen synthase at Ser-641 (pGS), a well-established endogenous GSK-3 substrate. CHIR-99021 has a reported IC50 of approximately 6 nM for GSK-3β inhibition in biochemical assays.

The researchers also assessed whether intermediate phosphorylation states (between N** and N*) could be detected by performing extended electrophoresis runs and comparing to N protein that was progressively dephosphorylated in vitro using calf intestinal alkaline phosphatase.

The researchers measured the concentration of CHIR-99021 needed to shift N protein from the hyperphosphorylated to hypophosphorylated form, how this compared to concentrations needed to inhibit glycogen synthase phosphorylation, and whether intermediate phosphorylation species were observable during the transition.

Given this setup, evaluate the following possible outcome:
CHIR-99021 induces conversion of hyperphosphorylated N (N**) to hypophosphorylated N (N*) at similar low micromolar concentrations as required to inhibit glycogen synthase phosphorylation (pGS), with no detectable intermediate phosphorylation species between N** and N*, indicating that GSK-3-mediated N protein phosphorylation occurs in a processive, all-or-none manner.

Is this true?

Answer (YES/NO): NO